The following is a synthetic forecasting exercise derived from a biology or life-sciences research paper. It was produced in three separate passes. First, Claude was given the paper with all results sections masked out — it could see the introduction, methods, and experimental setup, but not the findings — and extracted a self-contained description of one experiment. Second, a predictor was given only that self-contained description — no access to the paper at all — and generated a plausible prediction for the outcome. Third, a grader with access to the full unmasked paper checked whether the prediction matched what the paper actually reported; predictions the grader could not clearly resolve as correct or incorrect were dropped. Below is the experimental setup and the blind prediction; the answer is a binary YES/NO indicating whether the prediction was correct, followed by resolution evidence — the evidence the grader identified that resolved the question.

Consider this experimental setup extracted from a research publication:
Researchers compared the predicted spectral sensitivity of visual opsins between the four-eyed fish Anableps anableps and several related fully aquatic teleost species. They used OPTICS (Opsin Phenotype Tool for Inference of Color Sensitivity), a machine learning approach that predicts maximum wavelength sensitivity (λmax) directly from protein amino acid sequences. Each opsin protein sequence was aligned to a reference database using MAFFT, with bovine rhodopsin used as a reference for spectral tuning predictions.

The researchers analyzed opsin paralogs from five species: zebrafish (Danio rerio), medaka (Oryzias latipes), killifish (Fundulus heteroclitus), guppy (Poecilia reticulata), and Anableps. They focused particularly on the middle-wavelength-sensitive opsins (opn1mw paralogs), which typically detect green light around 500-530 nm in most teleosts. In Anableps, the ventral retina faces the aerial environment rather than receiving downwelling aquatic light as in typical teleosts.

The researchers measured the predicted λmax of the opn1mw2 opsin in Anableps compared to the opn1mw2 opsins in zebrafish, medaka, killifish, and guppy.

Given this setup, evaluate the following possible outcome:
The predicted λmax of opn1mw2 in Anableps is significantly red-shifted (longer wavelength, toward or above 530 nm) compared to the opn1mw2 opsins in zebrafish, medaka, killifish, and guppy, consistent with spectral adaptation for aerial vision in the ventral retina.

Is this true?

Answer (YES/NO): NO